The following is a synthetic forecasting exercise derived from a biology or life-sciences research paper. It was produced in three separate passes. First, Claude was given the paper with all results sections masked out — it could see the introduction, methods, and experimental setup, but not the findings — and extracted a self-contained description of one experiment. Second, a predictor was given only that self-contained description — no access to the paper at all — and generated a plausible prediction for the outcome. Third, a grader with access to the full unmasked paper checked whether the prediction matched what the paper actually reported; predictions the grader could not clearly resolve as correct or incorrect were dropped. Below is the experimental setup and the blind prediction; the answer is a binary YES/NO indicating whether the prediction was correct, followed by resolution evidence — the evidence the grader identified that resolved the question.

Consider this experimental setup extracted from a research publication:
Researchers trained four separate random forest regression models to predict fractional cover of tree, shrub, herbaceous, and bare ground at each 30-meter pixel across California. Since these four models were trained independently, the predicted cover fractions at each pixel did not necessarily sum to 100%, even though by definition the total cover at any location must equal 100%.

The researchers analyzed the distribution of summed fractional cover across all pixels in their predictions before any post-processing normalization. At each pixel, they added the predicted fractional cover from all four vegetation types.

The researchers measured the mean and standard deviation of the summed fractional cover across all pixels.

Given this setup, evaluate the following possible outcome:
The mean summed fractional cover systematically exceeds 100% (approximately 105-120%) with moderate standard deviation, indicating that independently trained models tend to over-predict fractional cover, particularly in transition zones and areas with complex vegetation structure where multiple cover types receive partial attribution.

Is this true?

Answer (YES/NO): NO